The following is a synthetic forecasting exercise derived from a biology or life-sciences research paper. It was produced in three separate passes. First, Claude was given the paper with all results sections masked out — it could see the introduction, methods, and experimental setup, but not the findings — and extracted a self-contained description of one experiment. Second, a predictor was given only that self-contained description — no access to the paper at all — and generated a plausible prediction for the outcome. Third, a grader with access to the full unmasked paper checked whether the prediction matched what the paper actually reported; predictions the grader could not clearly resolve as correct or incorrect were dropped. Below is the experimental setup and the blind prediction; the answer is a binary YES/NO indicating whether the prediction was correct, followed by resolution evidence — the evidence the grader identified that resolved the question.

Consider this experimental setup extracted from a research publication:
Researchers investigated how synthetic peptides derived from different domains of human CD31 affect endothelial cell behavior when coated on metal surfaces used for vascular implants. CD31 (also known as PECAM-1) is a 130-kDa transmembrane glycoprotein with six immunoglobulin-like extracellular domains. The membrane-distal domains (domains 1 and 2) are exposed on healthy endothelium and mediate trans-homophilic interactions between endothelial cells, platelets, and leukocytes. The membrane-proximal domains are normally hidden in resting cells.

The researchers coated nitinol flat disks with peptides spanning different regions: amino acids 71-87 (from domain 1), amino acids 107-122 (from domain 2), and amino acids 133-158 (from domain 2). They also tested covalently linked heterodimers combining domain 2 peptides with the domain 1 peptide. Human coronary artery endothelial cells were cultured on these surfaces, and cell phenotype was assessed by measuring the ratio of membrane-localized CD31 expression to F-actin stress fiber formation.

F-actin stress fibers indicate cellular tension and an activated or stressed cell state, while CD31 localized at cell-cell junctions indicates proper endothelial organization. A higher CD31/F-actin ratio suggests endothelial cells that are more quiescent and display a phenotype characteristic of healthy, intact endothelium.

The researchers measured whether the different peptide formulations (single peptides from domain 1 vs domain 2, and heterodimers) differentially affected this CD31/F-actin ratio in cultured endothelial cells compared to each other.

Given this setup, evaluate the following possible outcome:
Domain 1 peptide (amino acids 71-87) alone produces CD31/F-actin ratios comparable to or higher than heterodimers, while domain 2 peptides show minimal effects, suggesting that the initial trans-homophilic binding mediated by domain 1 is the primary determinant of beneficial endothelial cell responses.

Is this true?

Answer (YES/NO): NO